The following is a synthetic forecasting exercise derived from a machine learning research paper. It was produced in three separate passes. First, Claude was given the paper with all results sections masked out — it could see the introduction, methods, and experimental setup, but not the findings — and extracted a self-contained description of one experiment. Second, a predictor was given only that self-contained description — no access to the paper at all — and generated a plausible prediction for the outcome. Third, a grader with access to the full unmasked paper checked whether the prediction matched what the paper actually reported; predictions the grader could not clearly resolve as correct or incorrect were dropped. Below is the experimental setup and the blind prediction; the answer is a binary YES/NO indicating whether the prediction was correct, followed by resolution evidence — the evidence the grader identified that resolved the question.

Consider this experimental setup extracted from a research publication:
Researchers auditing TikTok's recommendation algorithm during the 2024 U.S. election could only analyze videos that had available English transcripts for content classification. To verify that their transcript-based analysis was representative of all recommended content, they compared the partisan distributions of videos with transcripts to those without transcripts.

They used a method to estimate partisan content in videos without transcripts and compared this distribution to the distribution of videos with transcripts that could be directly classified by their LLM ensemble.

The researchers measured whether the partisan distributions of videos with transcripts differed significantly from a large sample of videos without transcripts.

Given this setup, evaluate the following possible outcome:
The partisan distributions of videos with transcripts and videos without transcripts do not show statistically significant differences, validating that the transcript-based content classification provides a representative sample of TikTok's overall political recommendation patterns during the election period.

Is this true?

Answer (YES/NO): YES